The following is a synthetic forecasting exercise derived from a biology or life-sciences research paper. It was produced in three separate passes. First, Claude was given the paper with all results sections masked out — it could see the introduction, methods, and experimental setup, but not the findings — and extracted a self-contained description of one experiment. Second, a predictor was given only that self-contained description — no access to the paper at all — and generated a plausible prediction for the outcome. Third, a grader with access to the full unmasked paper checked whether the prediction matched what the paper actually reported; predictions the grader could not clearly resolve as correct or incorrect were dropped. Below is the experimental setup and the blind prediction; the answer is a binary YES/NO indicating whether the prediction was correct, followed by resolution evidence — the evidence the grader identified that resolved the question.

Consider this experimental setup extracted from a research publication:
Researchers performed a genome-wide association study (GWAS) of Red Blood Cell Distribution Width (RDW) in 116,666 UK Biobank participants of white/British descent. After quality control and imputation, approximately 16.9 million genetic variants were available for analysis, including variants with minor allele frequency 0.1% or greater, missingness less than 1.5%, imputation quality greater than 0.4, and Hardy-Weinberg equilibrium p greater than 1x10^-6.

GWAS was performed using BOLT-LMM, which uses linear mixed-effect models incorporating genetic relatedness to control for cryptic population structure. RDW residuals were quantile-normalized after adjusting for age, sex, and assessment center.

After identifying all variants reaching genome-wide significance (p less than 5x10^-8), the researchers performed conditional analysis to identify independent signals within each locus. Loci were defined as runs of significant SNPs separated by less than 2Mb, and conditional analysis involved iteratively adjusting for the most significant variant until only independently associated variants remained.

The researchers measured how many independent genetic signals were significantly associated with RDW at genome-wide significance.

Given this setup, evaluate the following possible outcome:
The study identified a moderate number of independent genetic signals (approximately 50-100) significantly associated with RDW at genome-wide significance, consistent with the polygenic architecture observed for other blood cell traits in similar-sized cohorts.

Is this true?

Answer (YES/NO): NO